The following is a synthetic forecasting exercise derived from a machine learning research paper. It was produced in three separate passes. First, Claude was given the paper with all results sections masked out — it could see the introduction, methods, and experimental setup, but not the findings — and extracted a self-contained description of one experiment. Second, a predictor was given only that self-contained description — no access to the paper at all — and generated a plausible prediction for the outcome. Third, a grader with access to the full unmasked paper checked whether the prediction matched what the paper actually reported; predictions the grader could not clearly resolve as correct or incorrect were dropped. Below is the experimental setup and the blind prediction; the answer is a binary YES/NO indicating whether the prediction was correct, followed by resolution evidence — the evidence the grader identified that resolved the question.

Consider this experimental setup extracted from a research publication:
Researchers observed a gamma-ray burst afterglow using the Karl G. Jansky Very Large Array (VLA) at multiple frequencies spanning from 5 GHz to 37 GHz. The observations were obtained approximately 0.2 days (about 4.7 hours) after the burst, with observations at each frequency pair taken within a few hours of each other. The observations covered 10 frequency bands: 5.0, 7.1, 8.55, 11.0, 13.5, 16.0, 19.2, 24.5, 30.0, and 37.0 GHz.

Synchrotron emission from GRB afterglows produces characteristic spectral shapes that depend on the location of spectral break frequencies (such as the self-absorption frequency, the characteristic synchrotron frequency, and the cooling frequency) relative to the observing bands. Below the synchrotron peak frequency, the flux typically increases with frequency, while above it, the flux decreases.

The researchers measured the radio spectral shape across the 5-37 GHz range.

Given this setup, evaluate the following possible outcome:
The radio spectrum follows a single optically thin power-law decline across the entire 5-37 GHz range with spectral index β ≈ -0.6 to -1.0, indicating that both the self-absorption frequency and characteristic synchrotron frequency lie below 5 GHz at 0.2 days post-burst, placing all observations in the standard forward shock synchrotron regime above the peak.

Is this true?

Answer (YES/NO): NO